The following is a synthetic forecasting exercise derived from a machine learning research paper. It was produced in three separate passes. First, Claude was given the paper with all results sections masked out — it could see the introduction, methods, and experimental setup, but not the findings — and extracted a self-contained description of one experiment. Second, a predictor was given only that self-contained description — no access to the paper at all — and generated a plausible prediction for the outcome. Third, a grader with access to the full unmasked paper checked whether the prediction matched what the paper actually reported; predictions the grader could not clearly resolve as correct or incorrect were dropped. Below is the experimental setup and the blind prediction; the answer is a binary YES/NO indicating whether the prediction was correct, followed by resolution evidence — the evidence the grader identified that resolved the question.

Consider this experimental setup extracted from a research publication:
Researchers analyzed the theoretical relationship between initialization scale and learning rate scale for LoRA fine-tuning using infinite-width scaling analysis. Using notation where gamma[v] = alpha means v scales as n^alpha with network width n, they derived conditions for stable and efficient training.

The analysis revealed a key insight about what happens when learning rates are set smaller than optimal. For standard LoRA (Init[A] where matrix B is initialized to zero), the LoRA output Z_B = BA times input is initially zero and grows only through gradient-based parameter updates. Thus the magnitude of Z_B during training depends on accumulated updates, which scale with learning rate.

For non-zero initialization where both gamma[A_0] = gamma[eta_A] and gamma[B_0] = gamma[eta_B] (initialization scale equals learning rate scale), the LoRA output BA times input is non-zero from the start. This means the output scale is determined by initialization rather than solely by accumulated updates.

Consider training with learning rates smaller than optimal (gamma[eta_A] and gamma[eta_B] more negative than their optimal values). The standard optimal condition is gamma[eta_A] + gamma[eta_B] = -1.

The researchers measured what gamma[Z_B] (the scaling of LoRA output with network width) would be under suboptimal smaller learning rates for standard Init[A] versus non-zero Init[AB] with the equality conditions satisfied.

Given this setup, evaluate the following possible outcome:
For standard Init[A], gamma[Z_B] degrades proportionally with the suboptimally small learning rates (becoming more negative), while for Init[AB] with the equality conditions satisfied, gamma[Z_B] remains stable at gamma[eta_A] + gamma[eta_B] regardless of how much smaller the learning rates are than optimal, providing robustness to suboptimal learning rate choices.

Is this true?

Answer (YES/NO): NO